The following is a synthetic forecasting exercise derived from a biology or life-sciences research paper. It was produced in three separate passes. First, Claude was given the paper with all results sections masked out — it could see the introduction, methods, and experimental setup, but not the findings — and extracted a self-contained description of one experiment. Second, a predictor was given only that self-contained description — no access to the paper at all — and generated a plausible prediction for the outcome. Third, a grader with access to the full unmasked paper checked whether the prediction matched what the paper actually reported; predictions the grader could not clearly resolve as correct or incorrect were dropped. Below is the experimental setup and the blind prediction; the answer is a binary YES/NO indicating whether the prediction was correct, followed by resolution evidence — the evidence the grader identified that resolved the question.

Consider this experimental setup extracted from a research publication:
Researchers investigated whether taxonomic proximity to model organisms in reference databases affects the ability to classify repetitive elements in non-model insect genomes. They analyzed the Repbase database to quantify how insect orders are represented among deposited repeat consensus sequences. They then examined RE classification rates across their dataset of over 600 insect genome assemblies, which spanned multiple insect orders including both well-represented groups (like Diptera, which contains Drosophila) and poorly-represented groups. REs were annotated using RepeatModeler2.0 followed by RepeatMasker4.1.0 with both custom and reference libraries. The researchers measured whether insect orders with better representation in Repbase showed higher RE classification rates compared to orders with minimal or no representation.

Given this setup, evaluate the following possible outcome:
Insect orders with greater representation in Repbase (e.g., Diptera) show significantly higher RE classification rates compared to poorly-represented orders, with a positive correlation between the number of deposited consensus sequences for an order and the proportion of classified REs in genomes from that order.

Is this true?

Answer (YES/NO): YES